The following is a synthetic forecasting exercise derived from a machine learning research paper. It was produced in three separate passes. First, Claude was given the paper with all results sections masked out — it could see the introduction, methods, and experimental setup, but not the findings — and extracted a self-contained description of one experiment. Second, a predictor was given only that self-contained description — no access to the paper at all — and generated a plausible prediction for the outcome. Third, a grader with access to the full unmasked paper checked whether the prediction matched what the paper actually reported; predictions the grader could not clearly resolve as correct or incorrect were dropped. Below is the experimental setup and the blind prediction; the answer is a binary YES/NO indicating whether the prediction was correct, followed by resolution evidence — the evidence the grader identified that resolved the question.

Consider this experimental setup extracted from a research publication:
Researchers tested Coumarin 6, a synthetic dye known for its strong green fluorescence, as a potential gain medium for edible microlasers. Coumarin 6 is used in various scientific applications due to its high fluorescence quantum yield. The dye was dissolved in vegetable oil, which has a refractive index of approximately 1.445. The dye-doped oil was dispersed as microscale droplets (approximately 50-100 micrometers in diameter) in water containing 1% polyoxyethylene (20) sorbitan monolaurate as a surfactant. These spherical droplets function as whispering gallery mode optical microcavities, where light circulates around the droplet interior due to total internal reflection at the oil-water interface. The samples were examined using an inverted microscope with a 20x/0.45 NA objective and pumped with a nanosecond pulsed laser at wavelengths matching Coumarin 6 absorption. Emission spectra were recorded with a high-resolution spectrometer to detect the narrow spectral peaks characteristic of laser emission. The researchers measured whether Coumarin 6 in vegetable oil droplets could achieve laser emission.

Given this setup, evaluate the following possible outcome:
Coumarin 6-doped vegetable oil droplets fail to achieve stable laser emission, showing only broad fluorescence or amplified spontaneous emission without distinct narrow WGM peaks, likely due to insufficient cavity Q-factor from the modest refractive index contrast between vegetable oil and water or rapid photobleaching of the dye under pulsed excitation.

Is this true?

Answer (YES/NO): YES